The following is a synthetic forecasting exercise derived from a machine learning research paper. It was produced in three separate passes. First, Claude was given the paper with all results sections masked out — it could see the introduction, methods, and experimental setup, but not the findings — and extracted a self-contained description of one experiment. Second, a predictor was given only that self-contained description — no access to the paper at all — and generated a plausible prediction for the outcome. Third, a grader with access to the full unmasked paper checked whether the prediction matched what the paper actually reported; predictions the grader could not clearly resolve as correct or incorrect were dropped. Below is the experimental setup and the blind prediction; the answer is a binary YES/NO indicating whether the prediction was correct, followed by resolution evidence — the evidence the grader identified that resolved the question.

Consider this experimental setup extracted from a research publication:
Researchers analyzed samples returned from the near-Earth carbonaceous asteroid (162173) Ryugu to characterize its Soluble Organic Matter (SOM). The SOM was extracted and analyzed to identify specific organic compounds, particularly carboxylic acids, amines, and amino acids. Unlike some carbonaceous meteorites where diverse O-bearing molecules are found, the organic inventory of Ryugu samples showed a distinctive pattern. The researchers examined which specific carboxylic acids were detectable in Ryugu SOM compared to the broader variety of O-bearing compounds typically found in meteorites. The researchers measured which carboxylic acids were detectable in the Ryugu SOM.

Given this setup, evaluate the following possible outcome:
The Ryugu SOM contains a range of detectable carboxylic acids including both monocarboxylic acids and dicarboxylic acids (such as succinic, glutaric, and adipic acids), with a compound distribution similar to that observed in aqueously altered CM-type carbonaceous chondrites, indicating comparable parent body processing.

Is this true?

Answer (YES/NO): NO